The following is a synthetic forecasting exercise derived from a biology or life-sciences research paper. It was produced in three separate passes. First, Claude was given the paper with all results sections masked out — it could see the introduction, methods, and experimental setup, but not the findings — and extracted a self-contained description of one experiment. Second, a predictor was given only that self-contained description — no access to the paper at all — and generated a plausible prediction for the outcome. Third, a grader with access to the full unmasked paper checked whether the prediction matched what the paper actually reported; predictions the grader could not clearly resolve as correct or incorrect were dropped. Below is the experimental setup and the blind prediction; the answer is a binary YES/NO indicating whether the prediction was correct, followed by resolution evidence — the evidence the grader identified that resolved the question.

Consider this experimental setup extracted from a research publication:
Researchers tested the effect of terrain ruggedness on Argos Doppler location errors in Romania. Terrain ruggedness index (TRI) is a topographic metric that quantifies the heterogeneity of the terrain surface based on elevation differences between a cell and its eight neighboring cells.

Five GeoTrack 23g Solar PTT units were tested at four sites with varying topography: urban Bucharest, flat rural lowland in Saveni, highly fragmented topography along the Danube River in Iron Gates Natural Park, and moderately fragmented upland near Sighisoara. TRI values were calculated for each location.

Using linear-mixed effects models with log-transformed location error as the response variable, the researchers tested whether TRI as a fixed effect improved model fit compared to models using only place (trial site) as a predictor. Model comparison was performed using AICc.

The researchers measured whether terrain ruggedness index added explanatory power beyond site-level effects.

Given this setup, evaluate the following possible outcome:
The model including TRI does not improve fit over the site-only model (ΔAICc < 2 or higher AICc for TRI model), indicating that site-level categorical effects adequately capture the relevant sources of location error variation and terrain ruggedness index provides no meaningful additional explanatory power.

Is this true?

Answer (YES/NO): YES